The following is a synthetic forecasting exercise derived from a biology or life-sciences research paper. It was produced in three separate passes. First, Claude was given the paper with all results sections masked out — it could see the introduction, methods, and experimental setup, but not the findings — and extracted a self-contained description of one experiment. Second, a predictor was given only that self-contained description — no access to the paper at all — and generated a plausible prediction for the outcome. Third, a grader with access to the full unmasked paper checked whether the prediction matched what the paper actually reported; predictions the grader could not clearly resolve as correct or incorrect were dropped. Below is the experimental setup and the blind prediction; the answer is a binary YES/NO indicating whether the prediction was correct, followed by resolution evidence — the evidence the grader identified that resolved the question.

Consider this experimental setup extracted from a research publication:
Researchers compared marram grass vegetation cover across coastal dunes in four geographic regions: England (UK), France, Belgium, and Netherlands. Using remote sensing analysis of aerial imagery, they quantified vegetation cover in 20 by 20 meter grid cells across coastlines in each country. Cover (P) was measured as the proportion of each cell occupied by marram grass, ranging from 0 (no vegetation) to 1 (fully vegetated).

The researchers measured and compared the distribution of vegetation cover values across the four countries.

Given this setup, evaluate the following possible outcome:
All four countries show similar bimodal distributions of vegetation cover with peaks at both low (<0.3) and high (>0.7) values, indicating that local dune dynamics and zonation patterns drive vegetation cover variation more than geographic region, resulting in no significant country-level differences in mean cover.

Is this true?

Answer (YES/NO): NO